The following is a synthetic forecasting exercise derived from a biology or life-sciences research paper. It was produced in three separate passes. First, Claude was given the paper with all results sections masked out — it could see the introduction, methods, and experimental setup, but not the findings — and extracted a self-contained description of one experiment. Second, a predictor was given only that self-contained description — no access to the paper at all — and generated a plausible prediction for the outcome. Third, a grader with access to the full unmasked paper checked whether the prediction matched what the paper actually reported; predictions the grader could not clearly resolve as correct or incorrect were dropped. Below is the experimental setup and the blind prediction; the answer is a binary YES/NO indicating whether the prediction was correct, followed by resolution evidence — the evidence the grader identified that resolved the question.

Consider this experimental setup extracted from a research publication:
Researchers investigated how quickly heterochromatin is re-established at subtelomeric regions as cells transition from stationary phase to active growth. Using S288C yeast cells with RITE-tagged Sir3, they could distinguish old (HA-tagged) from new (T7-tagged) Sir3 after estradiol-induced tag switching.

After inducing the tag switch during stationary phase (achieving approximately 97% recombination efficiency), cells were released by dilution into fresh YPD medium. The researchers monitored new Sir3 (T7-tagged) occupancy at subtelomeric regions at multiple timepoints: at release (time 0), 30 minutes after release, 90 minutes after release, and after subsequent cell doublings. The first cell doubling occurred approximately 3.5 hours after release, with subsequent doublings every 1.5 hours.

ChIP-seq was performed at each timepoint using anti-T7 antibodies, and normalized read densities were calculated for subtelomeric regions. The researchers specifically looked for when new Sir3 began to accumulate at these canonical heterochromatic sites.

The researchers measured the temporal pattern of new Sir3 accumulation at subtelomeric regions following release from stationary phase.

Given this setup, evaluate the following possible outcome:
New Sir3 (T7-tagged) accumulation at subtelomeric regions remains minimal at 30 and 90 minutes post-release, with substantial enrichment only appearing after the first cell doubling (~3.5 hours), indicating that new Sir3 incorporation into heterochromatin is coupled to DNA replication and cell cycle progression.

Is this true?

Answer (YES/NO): NO